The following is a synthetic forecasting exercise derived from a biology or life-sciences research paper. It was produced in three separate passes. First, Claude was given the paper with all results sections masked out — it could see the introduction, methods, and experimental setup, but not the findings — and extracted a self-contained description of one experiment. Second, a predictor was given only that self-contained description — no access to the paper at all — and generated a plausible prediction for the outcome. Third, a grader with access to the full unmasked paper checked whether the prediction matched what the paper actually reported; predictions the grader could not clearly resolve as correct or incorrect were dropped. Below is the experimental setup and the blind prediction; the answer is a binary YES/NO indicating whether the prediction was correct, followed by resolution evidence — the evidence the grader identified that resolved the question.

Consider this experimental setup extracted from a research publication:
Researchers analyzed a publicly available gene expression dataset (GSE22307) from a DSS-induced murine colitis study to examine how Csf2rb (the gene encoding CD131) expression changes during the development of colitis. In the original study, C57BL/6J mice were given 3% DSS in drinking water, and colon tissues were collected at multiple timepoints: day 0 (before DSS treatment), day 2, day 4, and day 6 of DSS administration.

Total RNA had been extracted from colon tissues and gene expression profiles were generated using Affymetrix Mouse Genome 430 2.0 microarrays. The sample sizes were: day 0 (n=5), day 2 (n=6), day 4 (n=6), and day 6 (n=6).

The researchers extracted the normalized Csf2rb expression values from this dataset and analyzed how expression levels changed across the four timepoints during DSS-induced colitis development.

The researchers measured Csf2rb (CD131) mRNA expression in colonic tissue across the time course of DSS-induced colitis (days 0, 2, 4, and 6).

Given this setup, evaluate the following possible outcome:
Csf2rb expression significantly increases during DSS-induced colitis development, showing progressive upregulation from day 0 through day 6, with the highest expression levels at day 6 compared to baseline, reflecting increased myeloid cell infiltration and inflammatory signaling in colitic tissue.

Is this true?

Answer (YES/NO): NO